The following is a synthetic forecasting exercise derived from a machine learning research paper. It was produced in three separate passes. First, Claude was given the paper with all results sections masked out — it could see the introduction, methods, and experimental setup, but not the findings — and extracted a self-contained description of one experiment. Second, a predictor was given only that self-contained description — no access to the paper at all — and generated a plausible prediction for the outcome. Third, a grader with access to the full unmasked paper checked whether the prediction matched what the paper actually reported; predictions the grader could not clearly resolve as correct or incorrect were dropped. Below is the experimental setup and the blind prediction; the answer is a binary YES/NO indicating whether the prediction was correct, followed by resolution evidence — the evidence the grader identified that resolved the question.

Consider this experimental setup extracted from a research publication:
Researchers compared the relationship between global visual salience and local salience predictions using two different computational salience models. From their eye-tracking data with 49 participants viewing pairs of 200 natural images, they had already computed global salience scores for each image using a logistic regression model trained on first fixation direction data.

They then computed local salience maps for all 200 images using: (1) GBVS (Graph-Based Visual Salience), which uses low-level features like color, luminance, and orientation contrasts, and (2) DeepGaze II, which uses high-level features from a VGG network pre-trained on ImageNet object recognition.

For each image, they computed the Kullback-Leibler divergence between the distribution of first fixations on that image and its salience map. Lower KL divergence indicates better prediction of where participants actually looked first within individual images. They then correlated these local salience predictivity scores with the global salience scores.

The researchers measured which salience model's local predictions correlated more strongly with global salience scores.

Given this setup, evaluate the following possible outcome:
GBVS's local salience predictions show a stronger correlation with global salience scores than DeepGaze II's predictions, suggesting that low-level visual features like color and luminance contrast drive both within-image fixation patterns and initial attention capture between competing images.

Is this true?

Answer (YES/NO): NO